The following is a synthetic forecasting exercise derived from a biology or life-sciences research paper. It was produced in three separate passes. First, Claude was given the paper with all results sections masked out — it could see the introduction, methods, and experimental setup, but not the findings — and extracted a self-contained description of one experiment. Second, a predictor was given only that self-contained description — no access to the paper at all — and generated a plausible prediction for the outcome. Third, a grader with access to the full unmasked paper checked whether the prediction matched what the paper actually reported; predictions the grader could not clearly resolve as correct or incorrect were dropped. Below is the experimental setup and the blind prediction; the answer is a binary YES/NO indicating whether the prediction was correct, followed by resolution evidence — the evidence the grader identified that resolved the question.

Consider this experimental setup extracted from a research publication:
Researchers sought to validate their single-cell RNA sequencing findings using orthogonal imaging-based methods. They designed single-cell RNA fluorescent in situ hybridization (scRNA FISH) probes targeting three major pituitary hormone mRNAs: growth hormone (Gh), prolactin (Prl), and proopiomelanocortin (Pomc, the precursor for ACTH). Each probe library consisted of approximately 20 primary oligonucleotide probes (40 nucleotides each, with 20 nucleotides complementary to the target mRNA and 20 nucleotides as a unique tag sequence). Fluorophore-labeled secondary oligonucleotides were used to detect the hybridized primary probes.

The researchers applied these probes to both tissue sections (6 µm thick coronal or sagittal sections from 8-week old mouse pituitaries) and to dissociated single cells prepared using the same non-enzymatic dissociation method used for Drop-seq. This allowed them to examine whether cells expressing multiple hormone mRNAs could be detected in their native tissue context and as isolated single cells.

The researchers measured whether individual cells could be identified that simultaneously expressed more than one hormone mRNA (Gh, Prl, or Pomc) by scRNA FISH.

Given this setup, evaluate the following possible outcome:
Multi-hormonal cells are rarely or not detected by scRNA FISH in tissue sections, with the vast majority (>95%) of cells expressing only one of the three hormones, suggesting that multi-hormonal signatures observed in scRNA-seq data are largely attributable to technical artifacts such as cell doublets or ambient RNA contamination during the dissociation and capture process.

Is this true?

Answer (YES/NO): NO